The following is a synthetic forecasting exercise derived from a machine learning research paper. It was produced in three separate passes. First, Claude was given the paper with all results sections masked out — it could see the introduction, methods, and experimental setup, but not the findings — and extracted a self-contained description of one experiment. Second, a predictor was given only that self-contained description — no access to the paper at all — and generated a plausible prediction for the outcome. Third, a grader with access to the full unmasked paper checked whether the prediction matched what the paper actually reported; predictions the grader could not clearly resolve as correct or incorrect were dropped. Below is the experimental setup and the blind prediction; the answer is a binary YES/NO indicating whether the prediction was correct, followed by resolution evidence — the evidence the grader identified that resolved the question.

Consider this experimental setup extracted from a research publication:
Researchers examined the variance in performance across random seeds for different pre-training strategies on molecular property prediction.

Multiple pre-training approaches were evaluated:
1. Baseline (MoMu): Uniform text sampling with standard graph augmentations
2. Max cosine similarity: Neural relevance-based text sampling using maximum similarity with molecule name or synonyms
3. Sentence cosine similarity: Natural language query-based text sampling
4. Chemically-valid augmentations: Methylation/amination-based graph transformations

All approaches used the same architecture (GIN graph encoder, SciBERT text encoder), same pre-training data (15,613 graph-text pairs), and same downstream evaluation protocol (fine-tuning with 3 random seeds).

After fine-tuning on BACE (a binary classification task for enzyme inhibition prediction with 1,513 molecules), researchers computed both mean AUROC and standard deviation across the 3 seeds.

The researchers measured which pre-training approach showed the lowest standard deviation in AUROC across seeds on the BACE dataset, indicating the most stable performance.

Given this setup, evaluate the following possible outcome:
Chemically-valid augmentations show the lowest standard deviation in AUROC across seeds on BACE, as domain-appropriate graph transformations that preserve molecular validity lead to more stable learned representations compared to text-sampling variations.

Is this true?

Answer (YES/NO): NO